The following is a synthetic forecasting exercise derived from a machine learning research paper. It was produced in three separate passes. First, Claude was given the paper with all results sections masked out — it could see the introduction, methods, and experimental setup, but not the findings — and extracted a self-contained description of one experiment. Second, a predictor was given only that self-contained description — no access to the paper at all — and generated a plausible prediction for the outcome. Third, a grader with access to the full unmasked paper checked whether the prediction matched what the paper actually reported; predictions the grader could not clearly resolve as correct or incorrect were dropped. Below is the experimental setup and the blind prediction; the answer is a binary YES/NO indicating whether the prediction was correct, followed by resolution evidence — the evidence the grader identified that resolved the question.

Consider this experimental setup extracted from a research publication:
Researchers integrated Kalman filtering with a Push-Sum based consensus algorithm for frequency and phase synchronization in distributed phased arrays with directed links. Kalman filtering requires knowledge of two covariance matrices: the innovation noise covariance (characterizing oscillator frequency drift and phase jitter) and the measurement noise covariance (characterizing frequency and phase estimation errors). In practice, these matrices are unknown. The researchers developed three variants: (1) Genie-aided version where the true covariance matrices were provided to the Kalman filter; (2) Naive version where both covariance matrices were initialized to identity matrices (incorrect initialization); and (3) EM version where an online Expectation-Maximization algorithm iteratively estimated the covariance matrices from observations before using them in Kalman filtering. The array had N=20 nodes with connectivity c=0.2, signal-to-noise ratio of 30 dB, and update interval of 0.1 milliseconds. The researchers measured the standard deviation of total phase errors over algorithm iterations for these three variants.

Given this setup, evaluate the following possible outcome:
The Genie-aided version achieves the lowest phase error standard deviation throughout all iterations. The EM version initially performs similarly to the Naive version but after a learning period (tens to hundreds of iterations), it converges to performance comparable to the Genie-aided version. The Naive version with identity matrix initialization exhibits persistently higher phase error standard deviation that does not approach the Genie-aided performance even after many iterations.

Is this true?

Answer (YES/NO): NO